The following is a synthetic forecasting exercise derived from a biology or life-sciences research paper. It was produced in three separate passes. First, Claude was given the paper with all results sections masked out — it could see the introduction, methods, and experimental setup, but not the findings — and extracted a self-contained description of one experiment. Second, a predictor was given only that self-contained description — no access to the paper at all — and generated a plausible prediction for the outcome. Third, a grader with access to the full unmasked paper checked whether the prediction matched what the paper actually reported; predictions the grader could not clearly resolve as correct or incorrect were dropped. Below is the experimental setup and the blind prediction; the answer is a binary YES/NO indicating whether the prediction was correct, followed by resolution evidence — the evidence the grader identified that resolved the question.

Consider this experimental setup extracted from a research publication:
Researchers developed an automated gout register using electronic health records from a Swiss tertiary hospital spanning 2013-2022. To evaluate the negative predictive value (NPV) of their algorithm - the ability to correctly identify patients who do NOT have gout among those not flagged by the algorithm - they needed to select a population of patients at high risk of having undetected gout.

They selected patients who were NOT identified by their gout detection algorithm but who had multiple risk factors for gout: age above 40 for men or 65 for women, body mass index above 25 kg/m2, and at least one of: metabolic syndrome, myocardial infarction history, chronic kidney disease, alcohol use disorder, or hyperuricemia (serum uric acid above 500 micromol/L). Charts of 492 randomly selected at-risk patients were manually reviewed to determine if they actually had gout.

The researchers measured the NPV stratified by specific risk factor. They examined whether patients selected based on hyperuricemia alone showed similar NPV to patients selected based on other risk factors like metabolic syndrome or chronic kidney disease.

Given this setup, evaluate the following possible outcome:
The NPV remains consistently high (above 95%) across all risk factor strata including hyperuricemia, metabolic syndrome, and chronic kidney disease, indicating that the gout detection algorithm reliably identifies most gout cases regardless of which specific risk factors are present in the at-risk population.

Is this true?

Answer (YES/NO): NO